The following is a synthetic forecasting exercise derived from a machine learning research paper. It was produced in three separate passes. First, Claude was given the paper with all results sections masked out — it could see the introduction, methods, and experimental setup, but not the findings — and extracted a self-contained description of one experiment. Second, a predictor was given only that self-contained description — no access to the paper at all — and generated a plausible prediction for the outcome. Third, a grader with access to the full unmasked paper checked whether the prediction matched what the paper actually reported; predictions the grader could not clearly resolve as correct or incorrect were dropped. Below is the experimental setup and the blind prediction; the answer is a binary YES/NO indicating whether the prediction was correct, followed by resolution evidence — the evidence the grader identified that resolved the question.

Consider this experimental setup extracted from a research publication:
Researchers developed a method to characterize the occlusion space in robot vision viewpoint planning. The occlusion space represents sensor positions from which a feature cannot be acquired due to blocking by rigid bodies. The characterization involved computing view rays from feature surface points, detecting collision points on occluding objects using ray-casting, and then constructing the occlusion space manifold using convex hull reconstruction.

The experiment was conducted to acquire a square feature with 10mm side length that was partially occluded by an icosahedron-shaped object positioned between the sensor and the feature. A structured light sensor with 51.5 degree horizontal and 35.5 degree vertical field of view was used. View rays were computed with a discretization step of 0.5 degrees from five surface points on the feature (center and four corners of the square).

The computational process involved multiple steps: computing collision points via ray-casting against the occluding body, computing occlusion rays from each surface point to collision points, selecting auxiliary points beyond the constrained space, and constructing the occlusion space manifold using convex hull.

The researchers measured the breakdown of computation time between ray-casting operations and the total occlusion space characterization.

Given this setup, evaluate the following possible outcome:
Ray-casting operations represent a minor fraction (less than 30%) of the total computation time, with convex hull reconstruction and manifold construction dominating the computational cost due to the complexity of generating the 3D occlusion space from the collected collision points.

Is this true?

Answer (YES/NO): NO